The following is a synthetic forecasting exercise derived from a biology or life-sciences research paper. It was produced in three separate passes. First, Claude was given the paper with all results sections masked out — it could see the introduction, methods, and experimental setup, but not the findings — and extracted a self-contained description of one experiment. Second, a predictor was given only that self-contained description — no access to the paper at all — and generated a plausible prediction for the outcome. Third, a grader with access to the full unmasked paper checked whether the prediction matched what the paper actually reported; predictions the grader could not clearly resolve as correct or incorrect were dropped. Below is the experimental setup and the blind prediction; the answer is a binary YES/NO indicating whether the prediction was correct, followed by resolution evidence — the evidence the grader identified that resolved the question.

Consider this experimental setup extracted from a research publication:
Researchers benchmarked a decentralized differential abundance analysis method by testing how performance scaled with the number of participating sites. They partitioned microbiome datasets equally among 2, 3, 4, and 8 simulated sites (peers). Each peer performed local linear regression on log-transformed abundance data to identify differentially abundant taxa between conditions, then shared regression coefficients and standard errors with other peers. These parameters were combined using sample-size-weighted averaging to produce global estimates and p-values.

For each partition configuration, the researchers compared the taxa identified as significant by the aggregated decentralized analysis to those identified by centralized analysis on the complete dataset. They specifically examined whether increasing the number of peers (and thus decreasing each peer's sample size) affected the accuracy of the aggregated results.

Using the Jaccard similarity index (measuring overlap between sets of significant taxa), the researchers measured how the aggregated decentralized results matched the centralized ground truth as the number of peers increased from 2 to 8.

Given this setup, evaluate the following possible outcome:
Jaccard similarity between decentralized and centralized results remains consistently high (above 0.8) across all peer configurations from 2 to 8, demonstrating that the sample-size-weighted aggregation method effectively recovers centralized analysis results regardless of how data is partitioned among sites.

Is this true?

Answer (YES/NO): YES